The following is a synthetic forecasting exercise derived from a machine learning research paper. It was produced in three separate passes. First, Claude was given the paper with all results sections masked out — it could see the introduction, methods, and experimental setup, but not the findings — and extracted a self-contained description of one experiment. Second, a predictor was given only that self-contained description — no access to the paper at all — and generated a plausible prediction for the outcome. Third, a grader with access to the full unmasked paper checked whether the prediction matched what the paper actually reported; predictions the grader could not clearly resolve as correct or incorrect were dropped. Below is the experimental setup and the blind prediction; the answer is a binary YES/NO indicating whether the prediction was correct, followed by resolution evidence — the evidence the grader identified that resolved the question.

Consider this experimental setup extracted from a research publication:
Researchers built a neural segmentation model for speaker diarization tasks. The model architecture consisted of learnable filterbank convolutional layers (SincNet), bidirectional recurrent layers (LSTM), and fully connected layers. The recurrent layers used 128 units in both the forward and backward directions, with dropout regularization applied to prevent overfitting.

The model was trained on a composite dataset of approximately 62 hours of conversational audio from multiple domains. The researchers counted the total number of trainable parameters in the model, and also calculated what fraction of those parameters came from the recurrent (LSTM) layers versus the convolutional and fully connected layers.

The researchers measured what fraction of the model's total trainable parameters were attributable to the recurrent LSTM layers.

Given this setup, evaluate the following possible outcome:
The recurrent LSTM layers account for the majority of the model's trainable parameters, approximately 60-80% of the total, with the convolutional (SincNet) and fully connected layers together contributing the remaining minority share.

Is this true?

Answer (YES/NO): NO